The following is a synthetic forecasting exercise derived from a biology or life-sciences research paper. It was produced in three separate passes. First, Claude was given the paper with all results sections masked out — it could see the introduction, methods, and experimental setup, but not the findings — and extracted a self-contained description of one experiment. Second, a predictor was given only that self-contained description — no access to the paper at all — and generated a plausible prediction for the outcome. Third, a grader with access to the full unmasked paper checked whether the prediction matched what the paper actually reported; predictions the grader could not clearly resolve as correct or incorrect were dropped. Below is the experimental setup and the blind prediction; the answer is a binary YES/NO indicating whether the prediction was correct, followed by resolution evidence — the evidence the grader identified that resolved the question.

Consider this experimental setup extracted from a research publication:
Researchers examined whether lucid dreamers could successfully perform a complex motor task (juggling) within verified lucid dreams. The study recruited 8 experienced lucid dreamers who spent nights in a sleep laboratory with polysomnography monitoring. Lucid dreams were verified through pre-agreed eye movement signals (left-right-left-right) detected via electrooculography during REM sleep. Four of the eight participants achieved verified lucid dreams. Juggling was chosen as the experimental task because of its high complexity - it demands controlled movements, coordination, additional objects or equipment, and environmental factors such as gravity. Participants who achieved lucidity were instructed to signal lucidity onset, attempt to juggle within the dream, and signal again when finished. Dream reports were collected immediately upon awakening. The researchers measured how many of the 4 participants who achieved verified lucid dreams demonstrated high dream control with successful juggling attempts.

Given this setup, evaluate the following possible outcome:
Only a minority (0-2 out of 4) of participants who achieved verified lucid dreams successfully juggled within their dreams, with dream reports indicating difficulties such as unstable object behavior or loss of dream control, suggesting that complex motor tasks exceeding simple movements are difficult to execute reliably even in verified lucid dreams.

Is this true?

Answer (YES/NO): YES